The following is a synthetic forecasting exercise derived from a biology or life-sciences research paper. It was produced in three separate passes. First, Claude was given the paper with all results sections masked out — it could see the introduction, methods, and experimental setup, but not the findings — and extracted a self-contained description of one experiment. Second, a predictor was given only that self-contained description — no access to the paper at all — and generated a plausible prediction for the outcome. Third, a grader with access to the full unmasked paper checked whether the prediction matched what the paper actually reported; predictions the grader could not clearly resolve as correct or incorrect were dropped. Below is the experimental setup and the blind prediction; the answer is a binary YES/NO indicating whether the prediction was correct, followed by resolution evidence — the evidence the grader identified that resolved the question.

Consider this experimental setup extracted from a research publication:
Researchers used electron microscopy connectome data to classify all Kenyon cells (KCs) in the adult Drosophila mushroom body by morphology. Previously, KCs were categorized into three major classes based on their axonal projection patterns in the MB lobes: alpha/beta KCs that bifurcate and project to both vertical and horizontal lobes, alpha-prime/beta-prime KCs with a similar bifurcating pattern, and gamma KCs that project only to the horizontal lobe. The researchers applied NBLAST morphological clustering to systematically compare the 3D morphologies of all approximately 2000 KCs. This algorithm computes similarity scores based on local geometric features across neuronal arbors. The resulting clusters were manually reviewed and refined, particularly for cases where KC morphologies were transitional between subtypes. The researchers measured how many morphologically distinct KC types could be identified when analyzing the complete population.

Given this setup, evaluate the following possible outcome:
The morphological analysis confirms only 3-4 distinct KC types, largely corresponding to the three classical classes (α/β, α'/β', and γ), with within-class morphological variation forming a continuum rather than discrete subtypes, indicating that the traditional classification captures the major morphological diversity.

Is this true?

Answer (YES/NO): NO